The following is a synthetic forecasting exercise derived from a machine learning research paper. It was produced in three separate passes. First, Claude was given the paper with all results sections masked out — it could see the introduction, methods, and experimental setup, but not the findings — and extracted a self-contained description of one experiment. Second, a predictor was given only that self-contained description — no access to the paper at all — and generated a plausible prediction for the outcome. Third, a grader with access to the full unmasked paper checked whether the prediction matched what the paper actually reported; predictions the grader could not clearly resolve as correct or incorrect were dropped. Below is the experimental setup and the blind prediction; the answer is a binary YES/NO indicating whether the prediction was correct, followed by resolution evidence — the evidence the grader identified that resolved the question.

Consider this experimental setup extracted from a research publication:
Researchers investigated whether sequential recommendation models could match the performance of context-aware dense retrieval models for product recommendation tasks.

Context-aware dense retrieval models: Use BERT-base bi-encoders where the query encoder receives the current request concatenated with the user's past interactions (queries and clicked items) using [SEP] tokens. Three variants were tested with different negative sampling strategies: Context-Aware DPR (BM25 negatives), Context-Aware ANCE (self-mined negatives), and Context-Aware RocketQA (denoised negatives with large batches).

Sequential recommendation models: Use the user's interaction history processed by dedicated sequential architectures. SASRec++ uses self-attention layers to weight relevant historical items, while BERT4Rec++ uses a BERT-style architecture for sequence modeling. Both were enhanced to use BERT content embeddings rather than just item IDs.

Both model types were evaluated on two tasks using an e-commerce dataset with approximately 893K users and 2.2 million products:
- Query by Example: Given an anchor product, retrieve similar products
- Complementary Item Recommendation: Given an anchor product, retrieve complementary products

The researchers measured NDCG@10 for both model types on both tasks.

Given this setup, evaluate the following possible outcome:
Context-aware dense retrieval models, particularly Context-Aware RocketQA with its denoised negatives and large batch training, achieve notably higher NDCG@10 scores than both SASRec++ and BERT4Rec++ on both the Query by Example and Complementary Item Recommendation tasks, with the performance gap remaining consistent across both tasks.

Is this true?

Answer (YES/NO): NO